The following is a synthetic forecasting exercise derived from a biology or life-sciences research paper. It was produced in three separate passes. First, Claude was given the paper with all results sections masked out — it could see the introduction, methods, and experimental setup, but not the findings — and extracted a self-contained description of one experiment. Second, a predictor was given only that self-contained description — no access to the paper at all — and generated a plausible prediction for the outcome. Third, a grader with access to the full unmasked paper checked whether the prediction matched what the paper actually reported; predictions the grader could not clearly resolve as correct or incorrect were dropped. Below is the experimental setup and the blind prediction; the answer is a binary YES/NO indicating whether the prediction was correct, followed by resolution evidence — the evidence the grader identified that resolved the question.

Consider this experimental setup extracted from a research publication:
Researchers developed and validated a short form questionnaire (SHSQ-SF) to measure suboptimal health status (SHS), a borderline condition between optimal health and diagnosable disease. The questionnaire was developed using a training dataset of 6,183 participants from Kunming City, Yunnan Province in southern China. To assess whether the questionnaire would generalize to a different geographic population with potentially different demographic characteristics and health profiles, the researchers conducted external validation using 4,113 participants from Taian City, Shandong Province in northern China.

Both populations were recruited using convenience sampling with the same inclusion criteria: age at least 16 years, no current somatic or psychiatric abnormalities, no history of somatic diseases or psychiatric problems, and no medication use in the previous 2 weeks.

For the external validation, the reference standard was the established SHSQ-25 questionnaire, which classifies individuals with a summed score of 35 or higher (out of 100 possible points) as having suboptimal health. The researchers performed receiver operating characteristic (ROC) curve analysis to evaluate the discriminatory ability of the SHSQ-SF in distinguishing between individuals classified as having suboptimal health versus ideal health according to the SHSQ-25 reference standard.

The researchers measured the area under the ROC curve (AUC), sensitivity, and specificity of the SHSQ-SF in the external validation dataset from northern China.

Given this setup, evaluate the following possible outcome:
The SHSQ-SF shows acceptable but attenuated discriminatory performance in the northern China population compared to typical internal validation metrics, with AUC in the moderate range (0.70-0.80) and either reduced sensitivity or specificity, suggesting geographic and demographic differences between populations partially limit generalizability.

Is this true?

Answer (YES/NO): NO